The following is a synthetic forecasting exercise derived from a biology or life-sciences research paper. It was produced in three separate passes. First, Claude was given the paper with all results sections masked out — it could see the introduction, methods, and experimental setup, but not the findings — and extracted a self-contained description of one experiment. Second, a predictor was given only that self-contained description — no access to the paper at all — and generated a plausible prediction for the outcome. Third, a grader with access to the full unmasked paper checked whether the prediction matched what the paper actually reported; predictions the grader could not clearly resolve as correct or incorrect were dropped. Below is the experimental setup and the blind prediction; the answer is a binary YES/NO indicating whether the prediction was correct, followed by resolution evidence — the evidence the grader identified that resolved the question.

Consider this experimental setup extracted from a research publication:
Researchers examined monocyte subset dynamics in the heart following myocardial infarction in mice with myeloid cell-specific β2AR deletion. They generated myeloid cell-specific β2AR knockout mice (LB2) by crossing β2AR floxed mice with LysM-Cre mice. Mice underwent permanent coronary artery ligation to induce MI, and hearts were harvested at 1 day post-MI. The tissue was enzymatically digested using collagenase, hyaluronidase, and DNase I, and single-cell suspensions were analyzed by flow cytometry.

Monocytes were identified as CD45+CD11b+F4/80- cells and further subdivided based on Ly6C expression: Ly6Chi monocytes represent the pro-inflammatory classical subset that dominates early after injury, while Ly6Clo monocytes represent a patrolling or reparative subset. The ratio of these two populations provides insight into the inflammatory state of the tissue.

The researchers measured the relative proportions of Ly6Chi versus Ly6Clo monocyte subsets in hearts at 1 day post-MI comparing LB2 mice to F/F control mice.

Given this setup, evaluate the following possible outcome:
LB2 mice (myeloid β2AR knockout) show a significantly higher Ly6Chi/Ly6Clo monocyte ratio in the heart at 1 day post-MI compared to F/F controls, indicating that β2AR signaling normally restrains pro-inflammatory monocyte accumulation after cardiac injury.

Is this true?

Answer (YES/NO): NO